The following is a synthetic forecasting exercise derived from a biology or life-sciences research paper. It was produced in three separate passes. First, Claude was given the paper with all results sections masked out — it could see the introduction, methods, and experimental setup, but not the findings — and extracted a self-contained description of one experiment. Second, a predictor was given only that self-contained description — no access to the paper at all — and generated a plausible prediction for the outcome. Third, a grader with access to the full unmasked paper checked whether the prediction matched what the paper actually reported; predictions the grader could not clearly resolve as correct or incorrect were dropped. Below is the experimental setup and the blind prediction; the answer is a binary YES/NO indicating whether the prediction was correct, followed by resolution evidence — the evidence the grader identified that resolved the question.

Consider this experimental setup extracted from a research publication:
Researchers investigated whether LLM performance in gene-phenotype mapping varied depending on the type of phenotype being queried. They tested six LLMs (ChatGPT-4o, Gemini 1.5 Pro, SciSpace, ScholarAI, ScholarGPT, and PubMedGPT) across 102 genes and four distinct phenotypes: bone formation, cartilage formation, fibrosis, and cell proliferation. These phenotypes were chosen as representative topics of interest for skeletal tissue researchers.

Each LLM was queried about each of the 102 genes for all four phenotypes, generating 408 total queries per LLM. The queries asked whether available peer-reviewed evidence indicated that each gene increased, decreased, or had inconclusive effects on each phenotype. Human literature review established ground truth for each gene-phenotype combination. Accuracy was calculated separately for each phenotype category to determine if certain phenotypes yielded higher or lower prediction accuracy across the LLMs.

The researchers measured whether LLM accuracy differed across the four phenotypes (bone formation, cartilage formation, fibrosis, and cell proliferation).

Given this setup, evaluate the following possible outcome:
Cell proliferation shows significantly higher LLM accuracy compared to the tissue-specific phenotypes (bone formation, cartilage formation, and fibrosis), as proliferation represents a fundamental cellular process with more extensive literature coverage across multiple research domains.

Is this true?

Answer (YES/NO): NO